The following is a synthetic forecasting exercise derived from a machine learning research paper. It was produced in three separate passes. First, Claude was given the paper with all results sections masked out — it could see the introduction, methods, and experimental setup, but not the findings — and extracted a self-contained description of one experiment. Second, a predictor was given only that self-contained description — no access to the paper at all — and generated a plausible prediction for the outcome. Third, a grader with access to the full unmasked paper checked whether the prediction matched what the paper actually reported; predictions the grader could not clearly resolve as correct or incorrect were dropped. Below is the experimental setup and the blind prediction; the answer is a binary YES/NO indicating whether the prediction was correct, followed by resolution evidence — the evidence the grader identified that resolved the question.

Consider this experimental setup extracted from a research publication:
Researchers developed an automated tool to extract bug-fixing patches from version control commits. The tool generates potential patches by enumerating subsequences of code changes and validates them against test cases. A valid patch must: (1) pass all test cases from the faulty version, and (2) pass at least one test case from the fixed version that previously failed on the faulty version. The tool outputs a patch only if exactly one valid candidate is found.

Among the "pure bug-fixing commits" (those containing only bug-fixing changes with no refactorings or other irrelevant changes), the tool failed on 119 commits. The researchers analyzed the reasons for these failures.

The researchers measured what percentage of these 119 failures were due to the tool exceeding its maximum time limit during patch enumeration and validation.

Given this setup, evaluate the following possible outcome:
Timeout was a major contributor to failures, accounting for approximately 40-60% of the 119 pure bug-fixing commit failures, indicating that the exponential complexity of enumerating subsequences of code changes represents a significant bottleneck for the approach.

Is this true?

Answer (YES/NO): NO